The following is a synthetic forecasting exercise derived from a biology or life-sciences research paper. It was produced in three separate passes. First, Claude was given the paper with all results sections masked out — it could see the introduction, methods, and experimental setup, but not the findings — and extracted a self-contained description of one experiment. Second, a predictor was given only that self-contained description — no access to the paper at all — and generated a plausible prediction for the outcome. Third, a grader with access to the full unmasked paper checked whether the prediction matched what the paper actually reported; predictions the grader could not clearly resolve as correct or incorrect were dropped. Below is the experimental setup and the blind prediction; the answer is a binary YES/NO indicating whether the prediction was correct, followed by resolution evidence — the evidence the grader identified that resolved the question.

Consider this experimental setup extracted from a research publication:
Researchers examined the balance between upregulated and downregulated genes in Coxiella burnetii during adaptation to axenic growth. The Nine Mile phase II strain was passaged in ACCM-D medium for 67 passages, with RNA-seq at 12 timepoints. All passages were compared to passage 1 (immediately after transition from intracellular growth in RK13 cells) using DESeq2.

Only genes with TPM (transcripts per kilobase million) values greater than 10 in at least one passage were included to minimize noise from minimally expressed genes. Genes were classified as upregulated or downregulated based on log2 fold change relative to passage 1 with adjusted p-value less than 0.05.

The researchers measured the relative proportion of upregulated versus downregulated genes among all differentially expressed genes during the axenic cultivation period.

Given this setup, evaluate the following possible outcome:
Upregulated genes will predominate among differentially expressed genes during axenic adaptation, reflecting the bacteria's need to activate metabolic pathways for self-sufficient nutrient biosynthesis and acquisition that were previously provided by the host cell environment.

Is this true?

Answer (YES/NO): NO